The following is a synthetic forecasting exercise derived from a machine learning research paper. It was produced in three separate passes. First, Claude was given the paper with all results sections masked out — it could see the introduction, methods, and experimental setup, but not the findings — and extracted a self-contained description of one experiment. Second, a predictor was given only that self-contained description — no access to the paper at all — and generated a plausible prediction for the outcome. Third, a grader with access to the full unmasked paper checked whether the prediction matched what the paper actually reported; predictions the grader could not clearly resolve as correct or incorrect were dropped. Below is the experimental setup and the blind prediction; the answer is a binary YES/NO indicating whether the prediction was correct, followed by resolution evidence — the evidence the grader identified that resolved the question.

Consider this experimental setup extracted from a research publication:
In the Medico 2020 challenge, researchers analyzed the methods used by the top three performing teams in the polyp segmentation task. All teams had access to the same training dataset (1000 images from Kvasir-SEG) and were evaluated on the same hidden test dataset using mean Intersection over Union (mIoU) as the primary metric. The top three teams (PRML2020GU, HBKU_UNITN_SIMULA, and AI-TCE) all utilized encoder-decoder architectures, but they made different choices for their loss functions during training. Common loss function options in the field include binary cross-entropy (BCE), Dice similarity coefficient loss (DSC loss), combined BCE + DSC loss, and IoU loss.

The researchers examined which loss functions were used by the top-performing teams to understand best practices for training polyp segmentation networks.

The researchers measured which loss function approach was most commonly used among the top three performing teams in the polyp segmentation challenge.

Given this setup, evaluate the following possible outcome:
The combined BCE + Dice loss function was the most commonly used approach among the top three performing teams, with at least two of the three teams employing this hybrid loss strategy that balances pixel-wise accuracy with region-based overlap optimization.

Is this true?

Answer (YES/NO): YES